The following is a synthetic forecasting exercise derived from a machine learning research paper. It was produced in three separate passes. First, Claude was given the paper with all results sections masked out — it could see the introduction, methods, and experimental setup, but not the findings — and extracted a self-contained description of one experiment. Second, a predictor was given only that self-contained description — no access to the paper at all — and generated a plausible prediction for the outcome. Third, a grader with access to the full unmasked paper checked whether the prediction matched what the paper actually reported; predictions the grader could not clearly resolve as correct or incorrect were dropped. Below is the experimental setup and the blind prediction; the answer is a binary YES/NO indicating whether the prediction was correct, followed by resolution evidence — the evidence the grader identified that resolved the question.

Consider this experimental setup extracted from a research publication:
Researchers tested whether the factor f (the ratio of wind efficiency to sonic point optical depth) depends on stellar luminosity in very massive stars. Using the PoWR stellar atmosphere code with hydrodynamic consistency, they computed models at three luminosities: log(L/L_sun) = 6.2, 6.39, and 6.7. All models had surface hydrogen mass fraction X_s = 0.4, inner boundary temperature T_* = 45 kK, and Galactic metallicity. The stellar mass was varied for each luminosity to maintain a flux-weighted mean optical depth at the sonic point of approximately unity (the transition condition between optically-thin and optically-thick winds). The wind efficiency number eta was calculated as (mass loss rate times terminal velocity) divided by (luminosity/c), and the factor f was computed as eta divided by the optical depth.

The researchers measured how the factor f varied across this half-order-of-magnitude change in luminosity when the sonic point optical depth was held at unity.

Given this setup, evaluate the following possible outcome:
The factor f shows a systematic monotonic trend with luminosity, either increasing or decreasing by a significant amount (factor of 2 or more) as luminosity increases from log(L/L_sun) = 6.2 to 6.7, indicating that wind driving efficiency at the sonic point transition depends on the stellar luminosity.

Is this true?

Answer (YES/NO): NO